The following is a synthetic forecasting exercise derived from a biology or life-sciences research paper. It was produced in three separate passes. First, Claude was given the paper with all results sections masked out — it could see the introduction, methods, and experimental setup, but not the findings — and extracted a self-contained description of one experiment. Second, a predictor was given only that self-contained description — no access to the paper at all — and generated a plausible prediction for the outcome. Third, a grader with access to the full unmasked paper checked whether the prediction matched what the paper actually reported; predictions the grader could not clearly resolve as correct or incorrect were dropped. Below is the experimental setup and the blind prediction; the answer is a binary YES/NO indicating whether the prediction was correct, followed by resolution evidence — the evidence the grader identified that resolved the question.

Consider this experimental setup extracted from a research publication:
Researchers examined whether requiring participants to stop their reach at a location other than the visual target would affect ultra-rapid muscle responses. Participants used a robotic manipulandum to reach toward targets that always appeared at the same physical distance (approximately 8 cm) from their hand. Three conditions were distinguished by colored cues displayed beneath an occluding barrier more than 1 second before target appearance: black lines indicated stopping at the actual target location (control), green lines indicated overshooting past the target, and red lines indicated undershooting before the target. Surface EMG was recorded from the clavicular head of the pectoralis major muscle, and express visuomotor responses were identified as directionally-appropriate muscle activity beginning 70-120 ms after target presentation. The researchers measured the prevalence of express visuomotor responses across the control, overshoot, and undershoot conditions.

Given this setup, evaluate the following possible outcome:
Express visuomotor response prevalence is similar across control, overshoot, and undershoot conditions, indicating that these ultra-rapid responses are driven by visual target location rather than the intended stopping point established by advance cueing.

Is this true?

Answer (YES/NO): NO